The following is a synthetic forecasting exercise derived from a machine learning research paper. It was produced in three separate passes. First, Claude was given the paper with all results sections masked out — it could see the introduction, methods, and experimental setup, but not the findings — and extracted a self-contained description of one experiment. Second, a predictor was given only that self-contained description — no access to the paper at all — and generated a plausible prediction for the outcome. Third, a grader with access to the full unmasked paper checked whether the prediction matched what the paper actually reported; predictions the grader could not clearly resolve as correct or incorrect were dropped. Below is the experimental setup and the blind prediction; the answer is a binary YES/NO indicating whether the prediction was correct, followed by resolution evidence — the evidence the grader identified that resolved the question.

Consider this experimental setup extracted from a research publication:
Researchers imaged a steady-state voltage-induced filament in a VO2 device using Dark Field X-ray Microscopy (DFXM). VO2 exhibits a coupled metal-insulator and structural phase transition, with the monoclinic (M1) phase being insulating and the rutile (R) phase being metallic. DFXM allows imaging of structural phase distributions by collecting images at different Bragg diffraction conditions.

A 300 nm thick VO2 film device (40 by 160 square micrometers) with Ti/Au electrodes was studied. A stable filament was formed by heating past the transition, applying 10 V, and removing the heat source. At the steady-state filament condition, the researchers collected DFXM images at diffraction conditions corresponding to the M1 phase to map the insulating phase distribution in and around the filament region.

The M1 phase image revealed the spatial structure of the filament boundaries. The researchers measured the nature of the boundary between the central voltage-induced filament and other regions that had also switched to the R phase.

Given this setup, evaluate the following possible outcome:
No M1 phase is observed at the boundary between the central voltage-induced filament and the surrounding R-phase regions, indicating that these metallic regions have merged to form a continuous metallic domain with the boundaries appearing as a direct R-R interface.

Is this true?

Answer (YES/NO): NO